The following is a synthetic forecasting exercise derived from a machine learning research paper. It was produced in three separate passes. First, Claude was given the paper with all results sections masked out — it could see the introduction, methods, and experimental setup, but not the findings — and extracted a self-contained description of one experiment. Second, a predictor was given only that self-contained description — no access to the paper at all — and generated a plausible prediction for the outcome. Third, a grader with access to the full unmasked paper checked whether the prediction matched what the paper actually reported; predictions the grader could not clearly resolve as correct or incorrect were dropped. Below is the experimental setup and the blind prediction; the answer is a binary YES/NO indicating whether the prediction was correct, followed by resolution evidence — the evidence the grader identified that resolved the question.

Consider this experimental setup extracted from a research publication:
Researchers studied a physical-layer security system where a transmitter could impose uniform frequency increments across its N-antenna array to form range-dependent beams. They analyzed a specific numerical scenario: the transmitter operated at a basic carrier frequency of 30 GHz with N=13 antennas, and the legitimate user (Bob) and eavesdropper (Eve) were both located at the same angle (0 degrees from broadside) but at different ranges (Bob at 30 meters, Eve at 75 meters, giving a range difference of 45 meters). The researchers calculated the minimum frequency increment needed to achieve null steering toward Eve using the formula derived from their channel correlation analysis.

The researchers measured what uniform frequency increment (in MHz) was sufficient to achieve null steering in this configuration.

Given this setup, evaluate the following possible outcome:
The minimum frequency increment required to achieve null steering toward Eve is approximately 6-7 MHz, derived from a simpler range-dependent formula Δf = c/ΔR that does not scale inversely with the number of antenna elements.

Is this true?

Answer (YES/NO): NO